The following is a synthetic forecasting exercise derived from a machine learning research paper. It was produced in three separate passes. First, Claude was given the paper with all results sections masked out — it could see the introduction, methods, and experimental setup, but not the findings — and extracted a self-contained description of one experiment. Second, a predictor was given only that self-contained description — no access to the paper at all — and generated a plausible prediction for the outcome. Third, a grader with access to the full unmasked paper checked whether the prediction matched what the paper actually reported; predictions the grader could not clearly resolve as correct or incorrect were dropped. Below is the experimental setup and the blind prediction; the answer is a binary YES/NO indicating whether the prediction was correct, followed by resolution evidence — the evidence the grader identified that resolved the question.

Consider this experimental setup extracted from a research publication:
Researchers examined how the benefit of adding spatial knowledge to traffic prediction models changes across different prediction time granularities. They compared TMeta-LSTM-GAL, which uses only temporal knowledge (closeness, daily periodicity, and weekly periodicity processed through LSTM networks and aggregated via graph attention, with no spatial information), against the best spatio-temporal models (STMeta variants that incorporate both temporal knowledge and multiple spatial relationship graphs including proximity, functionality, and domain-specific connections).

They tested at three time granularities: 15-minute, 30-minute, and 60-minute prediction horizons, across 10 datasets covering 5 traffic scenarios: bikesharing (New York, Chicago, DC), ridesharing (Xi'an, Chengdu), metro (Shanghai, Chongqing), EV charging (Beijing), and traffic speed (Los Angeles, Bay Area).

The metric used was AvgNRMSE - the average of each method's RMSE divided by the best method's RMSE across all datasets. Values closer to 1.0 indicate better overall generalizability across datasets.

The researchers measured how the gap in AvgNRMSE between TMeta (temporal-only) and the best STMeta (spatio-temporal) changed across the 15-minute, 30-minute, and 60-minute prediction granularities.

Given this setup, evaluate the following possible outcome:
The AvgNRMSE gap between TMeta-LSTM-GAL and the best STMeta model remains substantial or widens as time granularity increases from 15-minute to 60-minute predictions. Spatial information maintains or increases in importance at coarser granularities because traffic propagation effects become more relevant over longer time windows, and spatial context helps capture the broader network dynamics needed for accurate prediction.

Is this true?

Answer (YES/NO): NO